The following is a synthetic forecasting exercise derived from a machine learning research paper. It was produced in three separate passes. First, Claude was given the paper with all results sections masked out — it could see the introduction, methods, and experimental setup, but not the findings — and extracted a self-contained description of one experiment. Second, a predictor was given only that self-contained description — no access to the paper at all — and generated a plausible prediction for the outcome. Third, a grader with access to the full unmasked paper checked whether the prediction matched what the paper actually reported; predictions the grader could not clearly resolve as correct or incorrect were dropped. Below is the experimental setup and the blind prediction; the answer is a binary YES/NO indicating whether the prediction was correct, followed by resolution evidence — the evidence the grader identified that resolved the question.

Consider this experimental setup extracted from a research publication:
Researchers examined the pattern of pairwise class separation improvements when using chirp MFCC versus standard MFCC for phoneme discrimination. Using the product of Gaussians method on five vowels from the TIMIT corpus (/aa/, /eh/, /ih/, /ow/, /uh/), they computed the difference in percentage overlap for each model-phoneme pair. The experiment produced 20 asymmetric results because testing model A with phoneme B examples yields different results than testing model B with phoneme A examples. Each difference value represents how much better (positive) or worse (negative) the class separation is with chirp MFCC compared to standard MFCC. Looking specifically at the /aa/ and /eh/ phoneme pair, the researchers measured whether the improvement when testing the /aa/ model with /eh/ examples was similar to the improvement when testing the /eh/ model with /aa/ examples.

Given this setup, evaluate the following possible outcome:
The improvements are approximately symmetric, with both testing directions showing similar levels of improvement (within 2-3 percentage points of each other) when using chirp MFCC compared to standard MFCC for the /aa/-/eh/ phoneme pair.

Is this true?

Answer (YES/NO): NO